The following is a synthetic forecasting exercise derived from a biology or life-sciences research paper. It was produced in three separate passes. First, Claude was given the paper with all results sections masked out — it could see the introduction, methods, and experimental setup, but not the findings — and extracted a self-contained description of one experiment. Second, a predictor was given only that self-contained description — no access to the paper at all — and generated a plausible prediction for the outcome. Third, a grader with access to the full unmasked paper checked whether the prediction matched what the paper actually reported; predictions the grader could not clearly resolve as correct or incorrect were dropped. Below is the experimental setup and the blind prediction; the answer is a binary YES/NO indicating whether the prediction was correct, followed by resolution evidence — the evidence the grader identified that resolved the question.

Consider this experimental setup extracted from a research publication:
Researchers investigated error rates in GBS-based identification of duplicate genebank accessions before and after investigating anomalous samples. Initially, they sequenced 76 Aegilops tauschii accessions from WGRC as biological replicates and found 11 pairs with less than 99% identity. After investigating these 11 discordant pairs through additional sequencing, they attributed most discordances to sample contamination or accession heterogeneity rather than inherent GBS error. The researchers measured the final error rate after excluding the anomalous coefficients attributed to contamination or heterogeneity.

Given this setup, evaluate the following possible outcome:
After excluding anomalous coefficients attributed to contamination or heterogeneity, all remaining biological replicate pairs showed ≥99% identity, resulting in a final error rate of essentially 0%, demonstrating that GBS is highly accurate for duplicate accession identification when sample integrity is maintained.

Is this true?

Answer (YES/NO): NO